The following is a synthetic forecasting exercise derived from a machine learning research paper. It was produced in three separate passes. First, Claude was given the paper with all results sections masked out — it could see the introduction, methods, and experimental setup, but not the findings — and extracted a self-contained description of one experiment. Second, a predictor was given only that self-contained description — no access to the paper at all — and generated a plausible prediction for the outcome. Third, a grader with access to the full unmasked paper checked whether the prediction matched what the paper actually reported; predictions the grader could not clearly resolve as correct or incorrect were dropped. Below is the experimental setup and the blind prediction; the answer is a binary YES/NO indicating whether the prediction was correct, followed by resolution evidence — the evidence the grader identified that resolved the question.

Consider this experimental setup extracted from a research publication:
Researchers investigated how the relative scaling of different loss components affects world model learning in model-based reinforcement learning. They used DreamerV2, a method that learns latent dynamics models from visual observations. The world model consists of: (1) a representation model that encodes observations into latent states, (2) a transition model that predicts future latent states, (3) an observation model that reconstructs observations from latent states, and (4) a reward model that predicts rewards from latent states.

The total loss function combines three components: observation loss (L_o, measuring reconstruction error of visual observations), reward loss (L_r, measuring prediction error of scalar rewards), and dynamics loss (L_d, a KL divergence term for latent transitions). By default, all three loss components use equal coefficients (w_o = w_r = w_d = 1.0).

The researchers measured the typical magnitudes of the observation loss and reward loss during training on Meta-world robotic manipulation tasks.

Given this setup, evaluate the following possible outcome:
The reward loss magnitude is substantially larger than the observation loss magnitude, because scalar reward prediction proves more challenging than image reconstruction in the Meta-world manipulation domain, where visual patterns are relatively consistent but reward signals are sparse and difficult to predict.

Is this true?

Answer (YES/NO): NO